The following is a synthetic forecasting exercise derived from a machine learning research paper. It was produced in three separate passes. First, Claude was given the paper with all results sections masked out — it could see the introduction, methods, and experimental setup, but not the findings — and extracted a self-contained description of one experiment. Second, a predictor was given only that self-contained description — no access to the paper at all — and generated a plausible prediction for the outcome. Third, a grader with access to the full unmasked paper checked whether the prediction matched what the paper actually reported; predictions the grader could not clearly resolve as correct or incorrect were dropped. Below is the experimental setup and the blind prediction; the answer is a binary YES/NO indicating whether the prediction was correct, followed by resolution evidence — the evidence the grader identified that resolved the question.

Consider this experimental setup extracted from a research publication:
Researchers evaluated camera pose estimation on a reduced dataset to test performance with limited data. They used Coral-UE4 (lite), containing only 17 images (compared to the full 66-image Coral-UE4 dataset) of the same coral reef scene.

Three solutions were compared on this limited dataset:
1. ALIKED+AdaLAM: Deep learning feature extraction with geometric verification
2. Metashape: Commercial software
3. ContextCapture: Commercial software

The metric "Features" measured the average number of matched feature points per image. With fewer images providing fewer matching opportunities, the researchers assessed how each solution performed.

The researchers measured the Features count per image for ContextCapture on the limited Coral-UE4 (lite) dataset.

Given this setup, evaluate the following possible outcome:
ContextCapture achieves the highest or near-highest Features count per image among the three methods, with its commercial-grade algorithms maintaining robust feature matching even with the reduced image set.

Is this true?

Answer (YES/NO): NO